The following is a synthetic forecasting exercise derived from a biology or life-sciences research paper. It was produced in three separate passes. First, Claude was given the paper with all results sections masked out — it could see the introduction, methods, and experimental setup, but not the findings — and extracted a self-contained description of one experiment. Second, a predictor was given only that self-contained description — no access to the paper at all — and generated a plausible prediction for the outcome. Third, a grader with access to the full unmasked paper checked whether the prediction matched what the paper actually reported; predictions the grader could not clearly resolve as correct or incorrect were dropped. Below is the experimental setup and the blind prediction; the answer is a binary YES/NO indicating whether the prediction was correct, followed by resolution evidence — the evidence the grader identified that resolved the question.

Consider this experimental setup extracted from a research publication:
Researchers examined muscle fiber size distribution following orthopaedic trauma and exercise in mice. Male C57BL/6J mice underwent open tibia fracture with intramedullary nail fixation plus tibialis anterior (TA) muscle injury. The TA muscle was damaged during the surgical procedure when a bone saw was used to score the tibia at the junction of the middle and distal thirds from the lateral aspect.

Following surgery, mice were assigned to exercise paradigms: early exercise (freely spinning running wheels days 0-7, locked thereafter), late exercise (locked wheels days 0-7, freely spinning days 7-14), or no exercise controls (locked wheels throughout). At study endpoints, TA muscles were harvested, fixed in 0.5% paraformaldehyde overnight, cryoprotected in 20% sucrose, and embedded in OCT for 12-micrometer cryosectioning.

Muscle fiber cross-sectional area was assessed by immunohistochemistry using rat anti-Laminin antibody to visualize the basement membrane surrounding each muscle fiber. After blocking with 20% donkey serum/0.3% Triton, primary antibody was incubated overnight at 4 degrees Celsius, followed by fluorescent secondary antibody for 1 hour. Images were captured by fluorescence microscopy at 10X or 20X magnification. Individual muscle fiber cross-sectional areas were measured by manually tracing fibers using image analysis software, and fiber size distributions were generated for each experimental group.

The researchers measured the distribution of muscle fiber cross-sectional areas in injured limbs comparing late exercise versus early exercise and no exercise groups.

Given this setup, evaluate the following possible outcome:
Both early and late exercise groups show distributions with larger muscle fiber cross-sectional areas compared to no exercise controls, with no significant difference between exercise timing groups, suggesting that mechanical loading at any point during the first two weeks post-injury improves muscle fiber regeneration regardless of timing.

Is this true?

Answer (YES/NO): NO